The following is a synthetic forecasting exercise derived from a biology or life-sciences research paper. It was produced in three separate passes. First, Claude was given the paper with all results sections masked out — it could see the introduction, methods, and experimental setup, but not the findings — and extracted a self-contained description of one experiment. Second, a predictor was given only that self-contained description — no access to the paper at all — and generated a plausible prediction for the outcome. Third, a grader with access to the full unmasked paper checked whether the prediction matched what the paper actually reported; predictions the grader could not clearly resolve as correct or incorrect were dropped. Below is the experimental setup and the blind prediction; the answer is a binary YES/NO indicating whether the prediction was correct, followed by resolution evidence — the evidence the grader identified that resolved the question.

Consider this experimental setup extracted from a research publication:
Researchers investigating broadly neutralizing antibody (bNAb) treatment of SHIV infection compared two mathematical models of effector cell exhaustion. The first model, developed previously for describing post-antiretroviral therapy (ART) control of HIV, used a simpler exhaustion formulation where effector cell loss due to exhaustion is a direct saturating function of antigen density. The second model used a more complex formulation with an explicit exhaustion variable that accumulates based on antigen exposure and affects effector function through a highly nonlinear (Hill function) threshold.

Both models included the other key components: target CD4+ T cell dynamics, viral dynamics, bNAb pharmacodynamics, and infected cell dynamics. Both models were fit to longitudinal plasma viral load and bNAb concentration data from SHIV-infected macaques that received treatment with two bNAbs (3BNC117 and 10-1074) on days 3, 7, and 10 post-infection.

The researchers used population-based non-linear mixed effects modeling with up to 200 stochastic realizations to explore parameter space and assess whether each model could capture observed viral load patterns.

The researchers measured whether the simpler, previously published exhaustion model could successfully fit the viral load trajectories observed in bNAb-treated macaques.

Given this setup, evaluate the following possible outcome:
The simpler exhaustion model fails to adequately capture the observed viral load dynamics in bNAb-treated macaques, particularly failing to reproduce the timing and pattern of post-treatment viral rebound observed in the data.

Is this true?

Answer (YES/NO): YES